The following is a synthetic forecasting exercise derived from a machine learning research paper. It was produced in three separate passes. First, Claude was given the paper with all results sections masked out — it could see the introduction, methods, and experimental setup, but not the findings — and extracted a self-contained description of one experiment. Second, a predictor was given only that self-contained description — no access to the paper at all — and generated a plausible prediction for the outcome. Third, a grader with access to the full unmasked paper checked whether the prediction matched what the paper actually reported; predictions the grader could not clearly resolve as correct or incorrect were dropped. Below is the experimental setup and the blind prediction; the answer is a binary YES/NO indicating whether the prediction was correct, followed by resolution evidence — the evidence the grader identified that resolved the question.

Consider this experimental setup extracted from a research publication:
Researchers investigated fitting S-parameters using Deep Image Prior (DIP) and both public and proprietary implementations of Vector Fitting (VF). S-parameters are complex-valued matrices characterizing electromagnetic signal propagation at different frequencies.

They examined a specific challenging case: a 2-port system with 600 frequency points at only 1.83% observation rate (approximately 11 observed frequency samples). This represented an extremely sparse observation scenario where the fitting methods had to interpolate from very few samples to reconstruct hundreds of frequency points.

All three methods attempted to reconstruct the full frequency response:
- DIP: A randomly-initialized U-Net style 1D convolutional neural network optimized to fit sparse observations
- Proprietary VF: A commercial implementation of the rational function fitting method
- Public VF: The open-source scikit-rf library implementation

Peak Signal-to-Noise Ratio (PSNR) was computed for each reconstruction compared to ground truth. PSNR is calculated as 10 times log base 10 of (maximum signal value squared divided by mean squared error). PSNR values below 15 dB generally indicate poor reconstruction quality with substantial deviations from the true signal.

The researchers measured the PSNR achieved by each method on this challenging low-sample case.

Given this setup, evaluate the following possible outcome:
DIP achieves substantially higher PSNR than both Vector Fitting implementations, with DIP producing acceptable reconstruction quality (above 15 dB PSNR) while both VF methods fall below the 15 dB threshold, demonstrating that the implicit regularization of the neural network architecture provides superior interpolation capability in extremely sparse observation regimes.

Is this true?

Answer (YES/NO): NO